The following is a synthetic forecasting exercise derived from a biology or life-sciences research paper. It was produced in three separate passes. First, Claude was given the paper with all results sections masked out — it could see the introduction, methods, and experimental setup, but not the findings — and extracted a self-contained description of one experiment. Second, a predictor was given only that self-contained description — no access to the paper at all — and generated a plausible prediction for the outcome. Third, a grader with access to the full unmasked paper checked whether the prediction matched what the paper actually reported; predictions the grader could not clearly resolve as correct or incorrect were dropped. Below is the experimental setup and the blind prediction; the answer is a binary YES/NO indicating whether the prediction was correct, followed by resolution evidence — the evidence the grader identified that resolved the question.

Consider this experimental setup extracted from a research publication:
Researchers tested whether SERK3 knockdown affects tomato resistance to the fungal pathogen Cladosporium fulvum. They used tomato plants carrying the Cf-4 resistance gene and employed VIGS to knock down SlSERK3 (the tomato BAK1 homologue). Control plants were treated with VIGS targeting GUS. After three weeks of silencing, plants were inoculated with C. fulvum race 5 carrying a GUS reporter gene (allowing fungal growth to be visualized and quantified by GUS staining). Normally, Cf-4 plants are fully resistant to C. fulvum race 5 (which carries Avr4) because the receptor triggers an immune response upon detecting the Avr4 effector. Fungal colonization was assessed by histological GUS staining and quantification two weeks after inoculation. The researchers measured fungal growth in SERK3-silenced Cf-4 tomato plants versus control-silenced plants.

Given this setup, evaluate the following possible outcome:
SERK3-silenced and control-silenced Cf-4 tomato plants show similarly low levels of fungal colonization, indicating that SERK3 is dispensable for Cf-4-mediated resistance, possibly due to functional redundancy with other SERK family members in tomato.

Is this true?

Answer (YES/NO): NO